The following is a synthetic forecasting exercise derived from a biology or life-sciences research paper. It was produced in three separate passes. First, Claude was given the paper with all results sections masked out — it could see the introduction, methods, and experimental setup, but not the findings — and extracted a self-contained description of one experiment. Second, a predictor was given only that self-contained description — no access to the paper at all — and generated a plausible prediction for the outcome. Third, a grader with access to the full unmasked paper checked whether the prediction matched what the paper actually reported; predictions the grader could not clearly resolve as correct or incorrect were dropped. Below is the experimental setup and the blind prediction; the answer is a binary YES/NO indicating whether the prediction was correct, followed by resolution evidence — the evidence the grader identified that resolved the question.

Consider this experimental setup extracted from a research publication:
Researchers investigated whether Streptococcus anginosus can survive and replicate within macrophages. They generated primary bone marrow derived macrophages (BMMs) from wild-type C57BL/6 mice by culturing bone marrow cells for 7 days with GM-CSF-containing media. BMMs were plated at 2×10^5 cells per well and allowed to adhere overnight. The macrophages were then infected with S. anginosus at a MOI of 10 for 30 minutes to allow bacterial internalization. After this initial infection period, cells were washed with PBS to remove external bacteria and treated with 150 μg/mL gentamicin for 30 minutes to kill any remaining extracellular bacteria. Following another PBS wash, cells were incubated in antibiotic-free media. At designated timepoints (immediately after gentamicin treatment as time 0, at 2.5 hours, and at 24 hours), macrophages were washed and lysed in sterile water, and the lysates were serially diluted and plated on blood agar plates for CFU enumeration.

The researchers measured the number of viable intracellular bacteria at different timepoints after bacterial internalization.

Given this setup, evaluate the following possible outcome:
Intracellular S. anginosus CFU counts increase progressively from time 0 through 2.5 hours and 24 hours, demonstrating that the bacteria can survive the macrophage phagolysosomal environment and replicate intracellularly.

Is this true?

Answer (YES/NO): NO